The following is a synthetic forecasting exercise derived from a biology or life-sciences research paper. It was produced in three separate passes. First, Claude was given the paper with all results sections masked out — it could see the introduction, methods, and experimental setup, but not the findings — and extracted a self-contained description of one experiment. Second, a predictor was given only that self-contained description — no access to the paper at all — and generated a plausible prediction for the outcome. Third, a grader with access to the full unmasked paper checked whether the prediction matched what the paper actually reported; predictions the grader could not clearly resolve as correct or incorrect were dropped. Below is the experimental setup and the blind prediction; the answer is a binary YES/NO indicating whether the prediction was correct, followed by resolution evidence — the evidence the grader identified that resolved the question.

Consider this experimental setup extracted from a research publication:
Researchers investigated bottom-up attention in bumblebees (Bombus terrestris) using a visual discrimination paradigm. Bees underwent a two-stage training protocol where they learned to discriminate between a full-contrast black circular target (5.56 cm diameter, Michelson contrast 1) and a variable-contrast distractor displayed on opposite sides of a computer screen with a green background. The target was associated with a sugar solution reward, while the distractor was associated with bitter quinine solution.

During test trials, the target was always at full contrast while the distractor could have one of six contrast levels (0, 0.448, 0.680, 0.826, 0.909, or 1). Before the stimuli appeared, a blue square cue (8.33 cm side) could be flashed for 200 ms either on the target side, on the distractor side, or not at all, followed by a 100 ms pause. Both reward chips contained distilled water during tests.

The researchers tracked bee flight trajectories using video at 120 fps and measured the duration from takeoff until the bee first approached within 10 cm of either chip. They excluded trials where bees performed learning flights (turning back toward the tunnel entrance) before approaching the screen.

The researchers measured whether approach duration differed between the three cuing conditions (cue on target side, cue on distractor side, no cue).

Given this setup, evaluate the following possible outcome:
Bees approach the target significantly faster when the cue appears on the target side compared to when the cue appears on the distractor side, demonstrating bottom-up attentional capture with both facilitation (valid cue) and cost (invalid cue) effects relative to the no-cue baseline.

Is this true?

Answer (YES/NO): NO